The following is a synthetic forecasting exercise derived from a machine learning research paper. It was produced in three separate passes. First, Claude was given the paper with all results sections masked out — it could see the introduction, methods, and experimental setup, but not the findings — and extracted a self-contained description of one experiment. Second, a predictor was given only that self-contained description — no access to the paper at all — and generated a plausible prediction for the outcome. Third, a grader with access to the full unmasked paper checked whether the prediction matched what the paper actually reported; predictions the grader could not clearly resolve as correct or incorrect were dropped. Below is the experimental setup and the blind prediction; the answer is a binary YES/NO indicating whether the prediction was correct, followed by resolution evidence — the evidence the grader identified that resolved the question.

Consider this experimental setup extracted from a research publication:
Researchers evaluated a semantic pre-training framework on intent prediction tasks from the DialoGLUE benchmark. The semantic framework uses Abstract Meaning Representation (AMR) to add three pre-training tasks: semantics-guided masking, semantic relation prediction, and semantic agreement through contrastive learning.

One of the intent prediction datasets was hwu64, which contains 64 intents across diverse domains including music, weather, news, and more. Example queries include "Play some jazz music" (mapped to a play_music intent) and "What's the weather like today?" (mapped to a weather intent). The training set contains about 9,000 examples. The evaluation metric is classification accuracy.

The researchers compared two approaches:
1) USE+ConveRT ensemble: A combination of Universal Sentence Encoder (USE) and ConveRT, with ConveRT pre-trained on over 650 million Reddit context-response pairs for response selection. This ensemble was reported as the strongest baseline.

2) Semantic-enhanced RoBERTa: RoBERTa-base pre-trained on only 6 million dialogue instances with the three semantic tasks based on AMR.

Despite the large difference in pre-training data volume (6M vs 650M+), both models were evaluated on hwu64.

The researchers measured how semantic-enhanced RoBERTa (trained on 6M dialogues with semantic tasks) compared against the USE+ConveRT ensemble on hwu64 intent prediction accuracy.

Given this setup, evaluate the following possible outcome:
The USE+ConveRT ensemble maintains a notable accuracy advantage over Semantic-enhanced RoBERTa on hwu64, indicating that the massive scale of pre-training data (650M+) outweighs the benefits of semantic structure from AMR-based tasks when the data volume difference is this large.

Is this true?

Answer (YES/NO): NO